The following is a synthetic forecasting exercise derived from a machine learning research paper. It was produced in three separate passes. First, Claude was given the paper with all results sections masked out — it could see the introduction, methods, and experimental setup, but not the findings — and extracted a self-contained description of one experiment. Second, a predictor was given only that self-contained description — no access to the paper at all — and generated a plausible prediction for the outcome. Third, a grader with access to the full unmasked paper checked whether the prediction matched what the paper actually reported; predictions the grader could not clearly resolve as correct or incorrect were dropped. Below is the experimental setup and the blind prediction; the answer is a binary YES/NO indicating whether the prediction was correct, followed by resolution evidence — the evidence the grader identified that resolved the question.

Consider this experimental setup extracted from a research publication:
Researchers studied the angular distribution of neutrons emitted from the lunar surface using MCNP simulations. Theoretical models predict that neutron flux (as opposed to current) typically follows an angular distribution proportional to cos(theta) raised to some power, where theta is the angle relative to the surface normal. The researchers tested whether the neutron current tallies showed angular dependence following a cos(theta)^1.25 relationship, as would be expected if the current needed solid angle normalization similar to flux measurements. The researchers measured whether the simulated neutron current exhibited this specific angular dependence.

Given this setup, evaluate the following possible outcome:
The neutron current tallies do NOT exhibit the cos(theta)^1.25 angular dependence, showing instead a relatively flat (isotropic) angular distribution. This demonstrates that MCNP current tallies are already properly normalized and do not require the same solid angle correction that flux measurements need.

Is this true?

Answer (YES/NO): YES